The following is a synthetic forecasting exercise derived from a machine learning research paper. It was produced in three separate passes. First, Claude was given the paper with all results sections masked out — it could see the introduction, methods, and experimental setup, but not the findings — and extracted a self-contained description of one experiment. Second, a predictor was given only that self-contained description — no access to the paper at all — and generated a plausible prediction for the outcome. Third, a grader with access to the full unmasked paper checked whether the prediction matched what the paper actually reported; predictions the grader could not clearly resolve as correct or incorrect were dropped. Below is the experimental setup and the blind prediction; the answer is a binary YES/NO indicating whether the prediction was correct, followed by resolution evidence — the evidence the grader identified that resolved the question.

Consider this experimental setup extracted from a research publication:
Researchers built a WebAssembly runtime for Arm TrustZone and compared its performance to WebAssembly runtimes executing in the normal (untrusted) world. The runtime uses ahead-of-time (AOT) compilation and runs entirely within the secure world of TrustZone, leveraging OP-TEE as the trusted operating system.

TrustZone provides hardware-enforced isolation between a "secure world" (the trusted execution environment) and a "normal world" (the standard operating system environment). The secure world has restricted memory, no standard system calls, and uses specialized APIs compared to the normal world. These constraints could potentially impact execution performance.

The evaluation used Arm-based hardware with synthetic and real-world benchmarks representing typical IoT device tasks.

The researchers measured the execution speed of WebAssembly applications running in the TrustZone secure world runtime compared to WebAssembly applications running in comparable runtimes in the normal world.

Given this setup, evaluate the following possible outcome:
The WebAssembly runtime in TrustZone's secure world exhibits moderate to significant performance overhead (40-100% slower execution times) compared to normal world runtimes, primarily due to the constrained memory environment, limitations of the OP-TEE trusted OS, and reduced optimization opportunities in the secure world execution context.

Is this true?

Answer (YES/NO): NO